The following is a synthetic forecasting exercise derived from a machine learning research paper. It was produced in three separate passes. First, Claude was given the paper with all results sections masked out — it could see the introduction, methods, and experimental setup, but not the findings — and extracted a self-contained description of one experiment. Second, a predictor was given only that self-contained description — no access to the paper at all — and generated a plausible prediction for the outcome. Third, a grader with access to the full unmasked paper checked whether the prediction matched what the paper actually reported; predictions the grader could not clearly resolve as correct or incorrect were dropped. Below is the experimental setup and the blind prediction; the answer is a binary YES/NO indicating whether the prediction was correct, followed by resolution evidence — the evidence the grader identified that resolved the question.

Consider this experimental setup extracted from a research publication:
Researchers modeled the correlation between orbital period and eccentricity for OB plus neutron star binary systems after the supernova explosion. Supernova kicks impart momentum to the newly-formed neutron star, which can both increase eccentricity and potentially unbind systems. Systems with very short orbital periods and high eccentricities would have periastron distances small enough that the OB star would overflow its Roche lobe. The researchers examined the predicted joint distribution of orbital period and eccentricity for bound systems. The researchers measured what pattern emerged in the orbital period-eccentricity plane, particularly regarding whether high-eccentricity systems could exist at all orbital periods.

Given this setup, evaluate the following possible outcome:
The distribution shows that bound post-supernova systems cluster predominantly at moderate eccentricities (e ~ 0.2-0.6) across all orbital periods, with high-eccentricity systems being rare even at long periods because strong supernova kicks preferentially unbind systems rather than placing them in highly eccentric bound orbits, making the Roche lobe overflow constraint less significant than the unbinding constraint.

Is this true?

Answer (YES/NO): NO